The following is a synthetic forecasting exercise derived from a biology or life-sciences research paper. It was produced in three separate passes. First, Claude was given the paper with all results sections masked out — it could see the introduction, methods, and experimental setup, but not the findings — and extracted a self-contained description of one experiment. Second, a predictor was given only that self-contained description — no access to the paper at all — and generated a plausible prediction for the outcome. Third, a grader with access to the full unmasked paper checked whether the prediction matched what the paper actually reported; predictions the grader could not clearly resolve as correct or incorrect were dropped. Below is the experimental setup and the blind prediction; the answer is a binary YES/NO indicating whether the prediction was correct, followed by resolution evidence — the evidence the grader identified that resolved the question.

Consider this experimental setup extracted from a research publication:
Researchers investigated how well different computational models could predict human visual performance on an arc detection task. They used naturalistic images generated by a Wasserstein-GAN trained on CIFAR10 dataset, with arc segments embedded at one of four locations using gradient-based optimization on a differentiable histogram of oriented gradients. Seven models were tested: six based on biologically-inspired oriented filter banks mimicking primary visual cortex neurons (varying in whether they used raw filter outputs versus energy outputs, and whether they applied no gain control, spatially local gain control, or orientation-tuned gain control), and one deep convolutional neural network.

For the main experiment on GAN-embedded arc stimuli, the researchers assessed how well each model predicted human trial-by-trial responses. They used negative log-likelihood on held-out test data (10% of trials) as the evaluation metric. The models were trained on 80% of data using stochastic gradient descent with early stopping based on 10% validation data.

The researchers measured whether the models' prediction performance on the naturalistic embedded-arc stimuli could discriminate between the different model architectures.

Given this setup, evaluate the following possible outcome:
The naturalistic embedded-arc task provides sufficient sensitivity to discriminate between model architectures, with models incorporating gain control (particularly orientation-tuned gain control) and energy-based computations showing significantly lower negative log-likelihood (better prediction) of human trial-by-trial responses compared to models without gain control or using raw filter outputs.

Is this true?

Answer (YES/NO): NO